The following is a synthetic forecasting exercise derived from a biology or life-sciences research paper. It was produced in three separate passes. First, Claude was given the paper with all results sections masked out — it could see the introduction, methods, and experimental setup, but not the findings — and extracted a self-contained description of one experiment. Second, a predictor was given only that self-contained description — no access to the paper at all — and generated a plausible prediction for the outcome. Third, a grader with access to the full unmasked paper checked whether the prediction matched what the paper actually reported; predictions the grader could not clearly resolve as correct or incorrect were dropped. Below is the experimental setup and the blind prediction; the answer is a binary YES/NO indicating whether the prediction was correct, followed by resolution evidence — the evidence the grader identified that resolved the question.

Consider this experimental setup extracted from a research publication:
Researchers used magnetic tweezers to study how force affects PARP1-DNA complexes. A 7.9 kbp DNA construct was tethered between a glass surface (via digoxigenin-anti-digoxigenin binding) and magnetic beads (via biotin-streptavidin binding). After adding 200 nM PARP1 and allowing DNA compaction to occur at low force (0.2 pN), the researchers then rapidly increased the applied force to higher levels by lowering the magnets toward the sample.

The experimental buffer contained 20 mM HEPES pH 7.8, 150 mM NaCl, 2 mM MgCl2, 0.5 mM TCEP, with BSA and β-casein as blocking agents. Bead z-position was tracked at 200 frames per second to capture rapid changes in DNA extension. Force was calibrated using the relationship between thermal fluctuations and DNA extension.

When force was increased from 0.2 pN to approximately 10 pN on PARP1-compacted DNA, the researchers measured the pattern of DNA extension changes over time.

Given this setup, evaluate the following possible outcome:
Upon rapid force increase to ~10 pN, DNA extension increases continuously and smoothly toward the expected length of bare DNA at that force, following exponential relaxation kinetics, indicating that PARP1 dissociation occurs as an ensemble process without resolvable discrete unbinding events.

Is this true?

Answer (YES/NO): NO